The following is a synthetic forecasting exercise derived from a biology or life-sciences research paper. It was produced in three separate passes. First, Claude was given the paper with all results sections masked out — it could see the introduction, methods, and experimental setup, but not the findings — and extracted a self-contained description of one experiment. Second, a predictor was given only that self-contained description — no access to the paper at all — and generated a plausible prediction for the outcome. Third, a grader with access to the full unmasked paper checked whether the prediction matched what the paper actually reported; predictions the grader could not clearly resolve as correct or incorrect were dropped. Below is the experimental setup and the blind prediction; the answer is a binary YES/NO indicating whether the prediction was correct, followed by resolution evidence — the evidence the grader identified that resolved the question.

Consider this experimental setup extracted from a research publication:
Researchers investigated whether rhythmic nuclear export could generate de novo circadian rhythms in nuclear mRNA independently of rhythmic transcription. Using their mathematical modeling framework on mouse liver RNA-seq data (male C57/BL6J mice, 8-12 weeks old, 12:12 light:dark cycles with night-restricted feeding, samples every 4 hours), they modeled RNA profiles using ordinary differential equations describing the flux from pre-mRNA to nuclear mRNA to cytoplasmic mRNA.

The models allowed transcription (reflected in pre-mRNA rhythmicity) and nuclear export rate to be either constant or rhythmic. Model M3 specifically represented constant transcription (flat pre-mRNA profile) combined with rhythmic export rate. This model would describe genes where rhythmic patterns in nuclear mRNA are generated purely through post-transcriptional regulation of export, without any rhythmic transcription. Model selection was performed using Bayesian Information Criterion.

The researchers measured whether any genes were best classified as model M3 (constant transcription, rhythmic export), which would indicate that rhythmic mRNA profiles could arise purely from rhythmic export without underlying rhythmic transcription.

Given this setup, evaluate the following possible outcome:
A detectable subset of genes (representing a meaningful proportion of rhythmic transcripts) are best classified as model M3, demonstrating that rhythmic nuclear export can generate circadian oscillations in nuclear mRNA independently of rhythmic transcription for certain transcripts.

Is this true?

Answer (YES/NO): YES